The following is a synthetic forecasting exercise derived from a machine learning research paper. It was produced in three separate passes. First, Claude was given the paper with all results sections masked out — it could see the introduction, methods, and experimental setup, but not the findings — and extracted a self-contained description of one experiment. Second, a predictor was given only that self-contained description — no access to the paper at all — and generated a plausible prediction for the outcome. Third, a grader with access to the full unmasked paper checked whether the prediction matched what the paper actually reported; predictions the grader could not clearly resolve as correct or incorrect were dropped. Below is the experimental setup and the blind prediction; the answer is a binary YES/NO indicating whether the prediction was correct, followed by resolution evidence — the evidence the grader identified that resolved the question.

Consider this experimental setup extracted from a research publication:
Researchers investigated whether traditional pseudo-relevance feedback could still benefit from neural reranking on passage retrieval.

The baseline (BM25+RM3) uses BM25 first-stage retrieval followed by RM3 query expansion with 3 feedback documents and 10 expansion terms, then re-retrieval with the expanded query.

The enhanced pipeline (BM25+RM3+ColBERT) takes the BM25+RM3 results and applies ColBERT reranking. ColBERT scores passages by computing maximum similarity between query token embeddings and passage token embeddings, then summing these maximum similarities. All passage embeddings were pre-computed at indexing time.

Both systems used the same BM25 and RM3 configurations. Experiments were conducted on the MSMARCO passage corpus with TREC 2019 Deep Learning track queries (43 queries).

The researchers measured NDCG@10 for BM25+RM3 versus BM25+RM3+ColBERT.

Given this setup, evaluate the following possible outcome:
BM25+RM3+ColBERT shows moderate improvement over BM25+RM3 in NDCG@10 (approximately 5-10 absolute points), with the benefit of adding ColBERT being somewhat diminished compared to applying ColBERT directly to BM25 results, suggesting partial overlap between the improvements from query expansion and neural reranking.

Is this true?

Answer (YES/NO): NO